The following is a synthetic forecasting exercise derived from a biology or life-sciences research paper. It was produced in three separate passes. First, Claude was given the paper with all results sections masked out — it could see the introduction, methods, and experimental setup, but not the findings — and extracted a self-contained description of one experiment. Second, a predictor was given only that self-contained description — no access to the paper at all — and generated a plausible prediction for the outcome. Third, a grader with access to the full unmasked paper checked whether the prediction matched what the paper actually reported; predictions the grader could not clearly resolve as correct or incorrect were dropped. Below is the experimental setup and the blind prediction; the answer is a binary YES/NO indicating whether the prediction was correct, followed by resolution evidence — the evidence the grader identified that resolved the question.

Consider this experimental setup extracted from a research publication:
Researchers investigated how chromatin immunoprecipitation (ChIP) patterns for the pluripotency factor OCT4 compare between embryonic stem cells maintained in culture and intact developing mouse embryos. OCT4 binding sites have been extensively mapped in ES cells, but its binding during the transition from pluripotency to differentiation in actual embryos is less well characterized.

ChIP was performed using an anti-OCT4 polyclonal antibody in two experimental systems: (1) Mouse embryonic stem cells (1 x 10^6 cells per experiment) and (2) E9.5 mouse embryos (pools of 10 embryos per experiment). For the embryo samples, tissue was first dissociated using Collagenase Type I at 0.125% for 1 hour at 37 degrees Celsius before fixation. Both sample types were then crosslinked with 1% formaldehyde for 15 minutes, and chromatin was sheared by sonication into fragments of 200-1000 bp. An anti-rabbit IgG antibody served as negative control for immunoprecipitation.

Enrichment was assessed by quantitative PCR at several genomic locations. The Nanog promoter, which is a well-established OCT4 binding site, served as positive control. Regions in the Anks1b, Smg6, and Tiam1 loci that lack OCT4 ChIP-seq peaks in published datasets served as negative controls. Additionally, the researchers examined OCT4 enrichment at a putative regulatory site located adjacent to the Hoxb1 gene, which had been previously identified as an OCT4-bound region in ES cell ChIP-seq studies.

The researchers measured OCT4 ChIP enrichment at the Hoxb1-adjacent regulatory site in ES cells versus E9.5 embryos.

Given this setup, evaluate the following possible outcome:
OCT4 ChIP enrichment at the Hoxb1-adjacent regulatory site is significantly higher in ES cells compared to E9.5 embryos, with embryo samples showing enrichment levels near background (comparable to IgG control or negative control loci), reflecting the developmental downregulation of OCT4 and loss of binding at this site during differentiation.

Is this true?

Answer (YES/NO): YES